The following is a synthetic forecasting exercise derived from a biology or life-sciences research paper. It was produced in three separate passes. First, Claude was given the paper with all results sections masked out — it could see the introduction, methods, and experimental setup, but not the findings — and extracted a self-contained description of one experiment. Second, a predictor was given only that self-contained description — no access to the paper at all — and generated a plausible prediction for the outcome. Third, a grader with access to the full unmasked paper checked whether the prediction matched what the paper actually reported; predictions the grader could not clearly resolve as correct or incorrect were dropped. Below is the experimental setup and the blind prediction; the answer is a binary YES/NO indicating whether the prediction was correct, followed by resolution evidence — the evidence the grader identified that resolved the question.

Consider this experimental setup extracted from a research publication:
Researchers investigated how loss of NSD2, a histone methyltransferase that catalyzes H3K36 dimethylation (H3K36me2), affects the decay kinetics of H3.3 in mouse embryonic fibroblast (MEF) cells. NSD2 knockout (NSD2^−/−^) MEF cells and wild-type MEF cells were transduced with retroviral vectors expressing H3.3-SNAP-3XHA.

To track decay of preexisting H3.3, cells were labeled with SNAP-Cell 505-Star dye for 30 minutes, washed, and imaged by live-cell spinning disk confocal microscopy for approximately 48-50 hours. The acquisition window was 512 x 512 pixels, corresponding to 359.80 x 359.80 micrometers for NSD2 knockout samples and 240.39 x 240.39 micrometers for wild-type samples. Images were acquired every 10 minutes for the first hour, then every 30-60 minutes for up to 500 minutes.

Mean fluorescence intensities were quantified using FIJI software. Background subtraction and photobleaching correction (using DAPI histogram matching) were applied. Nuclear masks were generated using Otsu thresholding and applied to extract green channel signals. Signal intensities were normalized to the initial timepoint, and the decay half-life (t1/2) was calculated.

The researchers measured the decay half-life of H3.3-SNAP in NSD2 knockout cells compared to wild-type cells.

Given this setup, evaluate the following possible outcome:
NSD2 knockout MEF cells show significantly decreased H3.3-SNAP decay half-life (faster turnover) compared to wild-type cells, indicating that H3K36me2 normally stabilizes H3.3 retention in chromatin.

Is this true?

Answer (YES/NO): YES